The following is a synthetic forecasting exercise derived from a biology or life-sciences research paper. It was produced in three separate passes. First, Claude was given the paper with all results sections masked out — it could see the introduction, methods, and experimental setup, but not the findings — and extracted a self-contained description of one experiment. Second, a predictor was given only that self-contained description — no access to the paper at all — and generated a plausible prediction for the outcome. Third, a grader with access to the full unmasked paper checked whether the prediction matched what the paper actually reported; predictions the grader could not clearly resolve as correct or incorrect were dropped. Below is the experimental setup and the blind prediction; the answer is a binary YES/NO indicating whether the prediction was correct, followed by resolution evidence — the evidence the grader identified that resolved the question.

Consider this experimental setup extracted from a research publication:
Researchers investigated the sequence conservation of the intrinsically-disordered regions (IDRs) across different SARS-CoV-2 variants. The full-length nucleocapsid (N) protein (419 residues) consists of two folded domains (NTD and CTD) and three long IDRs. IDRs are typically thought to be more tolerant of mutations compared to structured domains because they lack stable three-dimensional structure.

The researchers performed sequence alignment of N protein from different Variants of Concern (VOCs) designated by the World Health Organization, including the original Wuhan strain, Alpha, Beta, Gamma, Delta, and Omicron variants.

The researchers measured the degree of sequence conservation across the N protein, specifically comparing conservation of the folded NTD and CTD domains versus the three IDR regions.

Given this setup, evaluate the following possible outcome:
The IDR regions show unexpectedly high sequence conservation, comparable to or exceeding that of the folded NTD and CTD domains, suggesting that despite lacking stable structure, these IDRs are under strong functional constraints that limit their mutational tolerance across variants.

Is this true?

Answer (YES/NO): YES